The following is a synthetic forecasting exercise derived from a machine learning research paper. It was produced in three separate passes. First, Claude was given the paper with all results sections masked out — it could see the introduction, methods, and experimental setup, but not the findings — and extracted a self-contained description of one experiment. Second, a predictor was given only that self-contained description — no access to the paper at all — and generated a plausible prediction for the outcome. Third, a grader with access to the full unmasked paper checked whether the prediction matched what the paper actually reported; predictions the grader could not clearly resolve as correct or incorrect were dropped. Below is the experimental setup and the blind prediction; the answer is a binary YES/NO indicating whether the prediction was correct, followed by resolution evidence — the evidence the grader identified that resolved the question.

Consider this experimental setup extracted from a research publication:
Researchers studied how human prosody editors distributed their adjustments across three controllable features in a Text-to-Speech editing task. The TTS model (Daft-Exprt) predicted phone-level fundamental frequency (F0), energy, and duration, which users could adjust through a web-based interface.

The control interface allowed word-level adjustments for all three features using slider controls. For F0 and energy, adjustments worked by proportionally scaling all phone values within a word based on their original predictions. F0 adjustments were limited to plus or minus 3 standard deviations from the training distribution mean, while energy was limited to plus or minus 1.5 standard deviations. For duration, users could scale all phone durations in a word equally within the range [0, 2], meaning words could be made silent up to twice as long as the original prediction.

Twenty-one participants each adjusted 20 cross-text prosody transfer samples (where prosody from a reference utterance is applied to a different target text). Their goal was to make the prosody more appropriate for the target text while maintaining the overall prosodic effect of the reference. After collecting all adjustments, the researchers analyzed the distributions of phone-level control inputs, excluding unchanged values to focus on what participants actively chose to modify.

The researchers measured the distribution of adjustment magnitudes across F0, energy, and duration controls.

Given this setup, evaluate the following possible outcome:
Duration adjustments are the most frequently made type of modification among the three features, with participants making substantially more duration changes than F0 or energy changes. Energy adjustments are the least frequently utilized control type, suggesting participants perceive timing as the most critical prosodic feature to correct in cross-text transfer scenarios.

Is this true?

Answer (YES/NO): NO